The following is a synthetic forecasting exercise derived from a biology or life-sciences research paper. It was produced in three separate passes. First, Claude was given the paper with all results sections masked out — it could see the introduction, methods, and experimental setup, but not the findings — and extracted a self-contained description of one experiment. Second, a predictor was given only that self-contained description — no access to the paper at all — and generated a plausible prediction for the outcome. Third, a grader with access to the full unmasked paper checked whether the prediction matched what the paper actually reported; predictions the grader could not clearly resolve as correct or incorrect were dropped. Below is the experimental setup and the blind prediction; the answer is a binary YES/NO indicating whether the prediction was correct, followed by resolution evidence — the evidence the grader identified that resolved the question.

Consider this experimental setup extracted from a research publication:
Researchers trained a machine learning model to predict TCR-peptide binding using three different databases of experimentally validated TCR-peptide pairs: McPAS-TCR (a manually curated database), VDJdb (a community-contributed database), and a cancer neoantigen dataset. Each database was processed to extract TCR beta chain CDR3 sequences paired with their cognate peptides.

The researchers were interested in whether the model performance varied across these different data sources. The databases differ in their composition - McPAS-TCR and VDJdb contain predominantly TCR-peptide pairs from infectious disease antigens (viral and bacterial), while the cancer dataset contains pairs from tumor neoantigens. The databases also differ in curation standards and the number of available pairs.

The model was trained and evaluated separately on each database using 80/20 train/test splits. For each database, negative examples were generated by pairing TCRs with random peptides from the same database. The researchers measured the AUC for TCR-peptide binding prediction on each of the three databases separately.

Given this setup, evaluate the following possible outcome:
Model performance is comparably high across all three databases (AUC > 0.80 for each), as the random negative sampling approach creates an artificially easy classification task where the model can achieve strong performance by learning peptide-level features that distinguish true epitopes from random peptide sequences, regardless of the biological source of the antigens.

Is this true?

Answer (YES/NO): NO